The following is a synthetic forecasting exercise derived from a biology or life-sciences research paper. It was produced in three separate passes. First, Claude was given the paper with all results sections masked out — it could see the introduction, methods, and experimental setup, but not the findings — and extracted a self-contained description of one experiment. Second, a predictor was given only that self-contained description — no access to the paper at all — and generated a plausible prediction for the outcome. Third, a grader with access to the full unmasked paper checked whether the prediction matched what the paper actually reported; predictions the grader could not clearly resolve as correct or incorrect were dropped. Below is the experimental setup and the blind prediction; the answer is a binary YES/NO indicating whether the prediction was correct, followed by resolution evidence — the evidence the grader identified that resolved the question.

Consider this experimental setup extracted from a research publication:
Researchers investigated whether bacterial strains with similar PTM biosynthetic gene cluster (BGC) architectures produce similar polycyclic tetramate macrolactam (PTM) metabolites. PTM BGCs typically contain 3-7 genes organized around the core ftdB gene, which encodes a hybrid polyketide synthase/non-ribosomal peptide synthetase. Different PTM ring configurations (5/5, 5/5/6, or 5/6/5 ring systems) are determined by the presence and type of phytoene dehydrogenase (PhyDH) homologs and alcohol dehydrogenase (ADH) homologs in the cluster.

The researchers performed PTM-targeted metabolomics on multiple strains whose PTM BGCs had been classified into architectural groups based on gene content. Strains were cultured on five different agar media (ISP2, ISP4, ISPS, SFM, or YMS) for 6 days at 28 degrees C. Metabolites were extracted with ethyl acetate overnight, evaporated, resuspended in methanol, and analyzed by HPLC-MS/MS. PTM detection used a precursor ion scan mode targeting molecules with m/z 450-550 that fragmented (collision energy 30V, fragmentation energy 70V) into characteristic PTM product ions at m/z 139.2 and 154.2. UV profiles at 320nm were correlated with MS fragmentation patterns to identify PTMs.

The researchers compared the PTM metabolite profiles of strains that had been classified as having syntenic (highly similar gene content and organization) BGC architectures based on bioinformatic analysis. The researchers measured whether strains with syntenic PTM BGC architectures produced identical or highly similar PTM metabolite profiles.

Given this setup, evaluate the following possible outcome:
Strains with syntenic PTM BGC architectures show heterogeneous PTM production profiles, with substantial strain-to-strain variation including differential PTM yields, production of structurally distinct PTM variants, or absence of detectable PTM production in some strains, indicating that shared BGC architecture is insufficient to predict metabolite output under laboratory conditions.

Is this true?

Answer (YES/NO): NO